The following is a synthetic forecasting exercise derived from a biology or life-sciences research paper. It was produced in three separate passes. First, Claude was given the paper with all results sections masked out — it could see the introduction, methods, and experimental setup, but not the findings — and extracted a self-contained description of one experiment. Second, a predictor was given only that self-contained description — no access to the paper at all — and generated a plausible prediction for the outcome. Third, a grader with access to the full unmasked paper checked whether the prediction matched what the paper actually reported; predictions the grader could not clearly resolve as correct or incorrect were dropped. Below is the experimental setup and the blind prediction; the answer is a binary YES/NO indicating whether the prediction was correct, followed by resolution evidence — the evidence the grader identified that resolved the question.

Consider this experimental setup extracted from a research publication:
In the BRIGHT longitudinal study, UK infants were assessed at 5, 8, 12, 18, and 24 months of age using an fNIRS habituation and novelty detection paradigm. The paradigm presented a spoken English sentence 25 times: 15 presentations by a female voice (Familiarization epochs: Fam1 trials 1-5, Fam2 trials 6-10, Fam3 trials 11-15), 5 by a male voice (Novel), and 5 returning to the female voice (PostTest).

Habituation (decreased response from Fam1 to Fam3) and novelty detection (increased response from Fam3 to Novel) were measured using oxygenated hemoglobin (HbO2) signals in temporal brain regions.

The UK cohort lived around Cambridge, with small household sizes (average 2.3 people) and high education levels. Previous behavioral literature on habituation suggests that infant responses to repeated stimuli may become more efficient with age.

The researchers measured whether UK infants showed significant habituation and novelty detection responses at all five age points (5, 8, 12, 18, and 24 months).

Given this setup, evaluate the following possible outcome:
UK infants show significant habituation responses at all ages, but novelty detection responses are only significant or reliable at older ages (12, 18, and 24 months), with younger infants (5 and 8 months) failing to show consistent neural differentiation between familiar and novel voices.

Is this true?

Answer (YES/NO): NO